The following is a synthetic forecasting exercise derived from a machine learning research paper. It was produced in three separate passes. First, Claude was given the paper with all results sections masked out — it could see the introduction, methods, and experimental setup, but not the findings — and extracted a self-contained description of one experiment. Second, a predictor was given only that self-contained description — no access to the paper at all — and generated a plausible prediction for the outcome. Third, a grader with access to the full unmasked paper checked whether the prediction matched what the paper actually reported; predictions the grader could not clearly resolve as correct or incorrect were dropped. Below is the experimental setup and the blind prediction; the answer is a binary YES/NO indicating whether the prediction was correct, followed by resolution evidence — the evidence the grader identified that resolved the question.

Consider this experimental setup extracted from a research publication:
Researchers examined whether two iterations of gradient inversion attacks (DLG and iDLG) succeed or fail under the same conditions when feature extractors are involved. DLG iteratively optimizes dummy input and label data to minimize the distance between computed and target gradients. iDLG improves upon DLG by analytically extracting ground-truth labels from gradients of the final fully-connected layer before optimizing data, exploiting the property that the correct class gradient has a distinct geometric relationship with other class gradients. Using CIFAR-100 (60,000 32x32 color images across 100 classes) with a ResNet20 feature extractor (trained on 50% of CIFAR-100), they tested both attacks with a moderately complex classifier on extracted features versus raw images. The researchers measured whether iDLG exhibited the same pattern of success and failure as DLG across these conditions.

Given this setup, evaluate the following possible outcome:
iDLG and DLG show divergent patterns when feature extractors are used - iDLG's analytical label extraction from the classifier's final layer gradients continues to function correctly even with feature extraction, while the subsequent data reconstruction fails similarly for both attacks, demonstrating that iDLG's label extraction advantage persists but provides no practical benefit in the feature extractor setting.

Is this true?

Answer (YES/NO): NO